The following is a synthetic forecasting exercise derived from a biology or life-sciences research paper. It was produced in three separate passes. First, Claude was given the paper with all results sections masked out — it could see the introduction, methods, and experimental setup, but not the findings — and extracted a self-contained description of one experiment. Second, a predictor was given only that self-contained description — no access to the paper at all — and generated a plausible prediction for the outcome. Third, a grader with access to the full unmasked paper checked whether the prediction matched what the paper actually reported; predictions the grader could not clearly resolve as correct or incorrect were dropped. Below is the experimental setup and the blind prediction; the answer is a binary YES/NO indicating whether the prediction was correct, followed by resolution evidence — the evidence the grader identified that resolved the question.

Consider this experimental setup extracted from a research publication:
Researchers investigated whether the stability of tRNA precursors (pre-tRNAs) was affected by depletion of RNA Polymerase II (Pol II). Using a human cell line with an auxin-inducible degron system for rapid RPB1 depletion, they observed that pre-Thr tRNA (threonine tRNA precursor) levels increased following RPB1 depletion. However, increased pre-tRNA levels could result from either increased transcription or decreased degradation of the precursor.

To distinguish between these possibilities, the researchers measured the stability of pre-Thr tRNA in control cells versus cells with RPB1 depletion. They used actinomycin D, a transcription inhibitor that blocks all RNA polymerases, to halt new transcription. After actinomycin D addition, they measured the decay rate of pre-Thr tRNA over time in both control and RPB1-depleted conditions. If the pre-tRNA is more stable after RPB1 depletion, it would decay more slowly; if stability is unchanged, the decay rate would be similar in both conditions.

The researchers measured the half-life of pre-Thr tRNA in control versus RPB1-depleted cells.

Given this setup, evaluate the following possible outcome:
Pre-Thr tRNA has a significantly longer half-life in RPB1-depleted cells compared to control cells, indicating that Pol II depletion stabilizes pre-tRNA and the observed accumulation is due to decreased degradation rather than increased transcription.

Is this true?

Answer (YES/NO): NO